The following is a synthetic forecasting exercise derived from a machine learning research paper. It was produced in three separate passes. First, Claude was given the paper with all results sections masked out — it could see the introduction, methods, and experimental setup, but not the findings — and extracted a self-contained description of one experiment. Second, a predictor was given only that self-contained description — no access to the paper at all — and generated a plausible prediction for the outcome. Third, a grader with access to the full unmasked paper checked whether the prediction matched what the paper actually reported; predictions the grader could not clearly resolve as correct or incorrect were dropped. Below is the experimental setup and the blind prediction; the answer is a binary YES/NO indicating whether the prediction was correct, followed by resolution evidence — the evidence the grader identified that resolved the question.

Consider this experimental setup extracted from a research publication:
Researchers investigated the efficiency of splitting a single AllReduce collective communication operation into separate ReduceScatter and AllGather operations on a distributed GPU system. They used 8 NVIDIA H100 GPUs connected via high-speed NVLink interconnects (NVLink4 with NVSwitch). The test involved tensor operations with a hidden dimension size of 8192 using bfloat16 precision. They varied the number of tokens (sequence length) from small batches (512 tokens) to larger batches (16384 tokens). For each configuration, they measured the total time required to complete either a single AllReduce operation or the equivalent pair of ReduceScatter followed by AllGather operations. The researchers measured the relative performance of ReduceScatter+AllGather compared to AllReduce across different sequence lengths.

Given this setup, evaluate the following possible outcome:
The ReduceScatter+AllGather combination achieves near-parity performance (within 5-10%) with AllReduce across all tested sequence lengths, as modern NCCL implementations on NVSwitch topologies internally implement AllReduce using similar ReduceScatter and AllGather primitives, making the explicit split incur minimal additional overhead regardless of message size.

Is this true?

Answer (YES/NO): NO